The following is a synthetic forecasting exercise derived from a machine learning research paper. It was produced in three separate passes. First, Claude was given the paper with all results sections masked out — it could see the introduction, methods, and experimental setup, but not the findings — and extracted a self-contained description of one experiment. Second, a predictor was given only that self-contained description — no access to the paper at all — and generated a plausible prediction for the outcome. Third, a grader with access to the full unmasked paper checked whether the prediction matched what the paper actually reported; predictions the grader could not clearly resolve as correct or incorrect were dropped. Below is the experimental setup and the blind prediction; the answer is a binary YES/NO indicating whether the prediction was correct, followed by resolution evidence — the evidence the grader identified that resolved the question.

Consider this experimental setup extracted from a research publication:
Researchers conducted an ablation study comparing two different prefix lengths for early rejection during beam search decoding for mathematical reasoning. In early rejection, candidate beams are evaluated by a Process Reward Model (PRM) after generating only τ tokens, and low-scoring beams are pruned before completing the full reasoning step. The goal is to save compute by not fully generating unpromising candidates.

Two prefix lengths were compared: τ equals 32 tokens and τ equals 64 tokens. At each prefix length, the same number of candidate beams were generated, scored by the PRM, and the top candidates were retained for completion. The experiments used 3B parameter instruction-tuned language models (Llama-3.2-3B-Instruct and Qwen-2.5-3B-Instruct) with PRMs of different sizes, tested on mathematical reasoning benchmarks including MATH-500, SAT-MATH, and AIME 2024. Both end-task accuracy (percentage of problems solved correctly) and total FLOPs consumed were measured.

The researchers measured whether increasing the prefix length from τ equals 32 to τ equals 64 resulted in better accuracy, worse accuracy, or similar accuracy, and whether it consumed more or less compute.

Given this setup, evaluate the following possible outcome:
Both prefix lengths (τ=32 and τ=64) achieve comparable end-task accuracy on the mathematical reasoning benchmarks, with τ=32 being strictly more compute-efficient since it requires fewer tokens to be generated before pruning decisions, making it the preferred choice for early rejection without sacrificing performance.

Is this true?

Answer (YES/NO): NO